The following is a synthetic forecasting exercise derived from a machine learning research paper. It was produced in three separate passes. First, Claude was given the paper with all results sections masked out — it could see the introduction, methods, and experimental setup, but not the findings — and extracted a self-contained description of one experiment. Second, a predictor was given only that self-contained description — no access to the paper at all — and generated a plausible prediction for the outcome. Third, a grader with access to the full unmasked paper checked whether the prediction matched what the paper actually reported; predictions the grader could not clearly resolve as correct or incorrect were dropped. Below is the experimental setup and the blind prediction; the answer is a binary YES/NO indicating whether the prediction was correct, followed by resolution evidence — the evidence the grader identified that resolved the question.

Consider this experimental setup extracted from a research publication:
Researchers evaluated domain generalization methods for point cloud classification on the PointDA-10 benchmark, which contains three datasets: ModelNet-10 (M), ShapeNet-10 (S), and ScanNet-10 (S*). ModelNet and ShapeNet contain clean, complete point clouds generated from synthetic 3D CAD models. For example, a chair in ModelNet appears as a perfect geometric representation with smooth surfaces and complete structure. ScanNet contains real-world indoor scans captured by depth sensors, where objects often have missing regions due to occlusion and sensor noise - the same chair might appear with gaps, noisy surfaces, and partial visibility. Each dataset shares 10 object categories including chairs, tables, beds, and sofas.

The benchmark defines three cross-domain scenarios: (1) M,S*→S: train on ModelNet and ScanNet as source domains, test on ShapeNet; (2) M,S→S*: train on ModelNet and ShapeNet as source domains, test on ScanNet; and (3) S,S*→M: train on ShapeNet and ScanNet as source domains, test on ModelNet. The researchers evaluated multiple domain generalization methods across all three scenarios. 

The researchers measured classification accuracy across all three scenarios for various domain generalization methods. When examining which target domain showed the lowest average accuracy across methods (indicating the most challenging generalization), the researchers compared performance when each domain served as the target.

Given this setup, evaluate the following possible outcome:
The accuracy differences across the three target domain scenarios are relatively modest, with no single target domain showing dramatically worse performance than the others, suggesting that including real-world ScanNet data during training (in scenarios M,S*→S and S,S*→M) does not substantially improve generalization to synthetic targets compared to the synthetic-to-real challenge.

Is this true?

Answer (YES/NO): NO